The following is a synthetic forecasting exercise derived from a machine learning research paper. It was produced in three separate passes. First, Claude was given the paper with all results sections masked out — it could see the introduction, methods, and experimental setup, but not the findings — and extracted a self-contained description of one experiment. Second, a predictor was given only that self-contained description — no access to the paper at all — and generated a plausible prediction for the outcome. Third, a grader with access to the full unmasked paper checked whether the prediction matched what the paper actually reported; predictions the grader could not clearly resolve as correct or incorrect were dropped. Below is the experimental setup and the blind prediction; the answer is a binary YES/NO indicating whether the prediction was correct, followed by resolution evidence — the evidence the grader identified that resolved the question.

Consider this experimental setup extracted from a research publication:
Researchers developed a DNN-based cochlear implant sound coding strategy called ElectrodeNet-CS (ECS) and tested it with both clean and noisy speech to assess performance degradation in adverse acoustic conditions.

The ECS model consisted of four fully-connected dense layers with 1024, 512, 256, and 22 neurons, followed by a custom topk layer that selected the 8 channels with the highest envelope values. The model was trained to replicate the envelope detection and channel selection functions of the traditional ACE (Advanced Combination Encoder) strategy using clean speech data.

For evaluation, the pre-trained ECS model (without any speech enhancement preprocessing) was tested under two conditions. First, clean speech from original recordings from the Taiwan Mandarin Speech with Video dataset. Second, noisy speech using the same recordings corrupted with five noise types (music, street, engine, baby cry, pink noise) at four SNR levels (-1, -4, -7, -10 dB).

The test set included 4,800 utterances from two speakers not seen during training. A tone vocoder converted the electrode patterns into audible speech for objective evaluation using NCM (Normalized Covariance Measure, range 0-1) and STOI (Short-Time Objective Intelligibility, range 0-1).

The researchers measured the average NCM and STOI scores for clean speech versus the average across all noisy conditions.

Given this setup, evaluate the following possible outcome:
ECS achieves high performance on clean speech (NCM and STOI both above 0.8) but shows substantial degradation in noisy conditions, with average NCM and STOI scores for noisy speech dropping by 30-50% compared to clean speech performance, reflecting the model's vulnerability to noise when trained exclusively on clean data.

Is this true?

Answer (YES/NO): NO